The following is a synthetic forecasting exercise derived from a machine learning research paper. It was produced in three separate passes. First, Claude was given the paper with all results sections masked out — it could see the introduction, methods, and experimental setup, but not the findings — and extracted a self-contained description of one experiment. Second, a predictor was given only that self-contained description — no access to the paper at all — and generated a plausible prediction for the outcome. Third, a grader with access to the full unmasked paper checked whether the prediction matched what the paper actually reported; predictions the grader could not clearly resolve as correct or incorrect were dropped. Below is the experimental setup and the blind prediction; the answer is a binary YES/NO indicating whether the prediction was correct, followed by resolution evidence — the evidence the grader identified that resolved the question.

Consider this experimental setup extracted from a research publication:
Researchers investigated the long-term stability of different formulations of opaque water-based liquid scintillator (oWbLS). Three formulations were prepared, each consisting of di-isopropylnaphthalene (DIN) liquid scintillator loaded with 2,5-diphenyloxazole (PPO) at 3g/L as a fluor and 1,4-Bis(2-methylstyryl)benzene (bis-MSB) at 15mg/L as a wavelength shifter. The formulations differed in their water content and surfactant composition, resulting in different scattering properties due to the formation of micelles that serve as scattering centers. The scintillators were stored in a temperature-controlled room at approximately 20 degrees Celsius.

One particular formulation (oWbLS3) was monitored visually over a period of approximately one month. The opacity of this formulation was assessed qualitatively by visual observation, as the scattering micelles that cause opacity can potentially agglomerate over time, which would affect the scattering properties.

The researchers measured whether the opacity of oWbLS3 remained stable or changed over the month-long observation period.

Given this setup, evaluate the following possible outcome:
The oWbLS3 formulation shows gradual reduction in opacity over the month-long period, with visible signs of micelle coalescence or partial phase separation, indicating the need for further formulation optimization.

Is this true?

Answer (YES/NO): YES